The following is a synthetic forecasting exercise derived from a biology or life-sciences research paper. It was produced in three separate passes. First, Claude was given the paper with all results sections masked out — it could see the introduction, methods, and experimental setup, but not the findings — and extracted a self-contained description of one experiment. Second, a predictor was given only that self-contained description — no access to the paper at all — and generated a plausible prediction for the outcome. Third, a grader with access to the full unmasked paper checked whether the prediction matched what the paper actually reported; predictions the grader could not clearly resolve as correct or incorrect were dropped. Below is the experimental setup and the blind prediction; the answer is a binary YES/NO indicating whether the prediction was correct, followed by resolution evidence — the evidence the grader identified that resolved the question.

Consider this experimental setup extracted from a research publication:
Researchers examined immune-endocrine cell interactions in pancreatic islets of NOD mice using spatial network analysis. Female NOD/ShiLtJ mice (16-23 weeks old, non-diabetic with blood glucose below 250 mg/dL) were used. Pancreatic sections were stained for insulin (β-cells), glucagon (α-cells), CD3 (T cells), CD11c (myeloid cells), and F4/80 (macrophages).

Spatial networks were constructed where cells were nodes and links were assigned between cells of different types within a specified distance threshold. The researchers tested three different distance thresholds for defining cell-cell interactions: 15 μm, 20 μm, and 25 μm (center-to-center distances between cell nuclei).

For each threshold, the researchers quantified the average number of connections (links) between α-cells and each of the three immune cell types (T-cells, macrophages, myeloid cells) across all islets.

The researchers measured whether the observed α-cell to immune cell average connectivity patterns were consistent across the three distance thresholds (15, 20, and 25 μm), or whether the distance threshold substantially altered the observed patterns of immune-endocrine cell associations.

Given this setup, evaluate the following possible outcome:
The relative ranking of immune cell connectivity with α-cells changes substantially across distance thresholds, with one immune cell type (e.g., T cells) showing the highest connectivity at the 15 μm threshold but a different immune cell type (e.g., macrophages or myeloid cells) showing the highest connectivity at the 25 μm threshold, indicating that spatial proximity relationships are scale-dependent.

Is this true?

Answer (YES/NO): NO